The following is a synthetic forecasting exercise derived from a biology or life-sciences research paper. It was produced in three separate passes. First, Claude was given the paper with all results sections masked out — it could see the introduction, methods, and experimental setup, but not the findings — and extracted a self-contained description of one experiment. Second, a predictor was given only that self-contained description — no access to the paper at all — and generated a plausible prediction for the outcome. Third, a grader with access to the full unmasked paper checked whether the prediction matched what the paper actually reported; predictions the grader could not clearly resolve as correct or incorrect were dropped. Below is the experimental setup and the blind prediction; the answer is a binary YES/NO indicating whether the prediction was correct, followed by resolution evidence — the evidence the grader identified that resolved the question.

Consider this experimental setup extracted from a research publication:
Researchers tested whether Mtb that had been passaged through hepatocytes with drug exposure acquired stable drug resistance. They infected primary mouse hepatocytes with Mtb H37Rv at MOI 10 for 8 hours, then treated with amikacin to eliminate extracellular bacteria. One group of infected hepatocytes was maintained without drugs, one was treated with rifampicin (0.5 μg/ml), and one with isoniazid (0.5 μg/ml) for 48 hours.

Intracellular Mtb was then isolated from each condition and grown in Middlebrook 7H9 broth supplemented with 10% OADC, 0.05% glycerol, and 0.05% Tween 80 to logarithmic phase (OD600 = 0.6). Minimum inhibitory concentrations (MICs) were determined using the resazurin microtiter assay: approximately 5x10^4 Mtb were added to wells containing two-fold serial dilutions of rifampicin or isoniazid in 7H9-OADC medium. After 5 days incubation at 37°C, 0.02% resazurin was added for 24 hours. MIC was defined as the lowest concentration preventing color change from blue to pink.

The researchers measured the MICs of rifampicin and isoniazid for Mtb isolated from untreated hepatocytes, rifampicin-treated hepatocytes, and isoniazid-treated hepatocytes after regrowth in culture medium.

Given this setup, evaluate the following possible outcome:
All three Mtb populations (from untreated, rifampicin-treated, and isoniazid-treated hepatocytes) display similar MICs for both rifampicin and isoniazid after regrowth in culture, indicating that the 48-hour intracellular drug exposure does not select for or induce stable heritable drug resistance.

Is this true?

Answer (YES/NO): YES